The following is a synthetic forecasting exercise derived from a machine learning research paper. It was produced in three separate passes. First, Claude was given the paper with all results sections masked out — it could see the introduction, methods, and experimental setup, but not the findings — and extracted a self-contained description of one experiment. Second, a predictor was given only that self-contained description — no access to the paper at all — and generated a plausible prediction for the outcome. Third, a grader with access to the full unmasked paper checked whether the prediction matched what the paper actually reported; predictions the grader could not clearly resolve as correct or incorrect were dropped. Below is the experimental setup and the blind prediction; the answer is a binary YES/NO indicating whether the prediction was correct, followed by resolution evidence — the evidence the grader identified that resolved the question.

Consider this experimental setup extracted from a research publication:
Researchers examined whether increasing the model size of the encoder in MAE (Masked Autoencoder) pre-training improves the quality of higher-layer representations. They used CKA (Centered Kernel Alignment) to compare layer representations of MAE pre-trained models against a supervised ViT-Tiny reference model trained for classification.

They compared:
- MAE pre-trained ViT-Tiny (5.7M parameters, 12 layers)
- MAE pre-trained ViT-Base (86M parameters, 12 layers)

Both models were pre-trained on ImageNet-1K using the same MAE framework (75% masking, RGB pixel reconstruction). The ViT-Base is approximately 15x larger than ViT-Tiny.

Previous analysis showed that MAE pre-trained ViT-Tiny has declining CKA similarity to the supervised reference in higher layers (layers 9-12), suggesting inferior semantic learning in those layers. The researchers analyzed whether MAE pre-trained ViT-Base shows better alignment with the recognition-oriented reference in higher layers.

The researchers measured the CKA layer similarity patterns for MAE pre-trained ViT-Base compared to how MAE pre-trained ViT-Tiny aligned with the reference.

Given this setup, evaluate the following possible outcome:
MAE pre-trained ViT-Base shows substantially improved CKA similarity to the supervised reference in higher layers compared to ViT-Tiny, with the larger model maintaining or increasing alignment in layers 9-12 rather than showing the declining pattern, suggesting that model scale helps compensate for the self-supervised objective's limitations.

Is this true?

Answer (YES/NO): YES